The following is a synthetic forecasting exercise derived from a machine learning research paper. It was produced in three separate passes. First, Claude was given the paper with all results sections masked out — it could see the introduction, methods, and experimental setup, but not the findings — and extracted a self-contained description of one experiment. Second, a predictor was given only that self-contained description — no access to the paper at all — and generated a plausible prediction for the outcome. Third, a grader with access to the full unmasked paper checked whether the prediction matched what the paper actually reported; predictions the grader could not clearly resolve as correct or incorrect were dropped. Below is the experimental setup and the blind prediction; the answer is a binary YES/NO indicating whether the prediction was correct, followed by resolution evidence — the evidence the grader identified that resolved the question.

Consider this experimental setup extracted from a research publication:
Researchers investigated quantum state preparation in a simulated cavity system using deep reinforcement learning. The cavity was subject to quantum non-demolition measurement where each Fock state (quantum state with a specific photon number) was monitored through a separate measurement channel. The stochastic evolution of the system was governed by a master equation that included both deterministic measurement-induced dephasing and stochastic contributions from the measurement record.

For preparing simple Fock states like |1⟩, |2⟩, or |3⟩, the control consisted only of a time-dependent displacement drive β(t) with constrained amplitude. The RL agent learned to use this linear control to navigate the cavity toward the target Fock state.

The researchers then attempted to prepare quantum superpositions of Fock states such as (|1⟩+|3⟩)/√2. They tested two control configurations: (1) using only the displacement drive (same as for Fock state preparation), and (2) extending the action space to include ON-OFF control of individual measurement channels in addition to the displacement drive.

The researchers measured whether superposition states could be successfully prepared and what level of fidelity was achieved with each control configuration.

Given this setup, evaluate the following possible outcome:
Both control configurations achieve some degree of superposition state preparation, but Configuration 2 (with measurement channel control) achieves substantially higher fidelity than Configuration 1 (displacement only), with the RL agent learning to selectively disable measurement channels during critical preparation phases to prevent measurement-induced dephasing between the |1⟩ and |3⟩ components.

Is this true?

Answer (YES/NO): NO